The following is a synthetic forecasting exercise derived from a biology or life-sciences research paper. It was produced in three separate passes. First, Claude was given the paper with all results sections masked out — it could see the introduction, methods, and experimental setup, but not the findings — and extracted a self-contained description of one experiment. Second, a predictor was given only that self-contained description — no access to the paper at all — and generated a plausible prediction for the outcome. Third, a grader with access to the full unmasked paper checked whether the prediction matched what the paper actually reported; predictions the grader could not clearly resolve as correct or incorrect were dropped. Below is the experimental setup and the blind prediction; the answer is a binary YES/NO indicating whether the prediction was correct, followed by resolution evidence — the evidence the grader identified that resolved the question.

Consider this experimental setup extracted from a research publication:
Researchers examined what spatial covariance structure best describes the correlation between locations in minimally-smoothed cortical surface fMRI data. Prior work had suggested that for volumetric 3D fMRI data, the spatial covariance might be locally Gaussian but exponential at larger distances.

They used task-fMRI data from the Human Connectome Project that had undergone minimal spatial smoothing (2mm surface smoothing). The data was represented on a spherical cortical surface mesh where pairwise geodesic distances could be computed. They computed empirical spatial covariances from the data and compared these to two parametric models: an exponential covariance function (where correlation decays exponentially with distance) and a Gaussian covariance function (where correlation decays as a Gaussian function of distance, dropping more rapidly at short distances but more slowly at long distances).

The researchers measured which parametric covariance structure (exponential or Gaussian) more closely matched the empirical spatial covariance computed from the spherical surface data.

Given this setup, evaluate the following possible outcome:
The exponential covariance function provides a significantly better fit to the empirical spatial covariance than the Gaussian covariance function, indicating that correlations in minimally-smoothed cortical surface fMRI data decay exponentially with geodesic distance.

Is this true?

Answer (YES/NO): YES